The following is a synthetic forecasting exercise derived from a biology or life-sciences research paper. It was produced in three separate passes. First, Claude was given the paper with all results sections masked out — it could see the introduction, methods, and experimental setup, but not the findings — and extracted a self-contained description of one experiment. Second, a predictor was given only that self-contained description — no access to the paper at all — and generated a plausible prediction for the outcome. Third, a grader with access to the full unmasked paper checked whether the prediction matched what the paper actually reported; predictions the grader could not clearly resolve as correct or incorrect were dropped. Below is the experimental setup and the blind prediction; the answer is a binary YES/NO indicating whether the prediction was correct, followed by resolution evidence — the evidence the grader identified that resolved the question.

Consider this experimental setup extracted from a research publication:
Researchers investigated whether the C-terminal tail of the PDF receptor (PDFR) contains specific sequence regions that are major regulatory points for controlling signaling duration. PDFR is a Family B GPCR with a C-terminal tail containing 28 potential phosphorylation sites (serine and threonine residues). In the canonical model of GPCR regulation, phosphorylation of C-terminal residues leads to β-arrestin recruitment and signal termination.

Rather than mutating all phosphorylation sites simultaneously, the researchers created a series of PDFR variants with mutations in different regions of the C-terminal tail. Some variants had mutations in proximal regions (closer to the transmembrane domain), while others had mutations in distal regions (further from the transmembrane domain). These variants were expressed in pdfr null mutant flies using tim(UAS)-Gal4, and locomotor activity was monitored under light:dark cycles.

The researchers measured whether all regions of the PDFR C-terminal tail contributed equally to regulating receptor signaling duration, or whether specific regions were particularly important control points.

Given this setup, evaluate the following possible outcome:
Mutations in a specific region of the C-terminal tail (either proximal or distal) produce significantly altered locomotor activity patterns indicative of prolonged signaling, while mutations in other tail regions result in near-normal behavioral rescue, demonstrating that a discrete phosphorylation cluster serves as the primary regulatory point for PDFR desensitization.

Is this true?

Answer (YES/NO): NO